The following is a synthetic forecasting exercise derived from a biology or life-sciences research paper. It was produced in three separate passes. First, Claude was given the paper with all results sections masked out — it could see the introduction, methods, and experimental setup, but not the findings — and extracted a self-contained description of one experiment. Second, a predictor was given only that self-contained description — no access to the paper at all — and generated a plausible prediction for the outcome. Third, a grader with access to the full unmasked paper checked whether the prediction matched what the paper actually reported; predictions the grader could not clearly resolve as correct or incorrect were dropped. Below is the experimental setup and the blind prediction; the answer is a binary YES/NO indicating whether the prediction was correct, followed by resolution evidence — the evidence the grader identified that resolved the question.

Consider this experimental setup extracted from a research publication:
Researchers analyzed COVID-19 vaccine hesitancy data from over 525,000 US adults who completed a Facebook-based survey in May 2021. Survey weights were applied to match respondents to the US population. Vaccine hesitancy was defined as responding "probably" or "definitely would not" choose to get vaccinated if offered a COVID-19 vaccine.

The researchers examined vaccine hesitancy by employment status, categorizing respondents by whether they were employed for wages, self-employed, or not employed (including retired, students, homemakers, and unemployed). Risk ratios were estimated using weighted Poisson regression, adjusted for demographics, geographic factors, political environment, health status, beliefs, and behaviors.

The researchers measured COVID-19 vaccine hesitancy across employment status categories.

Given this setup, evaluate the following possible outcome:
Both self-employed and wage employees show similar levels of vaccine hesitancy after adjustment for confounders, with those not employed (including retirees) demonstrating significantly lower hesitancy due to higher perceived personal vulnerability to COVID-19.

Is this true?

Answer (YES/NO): NO